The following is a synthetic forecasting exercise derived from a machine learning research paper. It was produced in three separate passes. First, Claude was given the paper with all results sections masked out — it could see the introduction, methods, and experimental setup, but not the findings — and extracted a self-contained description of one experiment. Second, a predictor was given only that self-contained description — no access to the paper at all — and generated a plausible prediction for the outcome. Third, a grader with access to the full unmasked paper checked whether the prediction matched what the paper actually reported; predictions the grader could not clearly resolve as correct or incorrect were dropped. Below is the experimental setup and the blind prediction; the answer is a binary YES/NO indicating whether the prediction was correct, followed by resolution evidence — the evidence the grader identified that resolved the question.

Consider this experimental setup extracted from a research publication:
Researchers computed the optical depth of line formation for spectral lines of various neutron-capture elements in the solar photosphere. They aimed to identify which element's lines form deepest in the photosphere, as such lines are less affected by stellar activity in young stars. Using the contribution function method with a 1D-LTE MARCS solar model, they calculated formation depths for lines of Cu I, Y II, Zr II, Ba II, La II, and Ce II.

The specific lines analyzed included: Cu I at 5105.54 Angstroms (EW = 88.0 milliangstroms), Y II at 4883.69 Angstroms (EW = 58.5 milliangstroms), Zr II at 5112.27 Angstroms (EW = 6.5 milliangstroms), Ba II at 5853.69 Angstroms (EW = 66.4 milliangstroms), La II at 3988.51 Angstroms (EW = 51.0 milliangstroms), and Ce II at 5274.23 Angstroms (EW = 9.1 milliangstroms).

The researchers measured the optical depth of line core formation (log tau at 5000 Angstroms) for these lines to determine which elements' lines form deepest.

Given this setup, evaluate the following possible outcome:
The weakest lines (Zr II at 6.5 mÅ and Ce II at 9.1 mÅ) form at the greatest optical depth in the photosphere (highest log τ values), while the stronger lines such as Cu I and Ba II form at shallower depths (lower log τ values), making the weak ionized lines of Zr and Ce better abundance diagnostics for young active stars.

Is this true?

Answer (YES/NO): YES